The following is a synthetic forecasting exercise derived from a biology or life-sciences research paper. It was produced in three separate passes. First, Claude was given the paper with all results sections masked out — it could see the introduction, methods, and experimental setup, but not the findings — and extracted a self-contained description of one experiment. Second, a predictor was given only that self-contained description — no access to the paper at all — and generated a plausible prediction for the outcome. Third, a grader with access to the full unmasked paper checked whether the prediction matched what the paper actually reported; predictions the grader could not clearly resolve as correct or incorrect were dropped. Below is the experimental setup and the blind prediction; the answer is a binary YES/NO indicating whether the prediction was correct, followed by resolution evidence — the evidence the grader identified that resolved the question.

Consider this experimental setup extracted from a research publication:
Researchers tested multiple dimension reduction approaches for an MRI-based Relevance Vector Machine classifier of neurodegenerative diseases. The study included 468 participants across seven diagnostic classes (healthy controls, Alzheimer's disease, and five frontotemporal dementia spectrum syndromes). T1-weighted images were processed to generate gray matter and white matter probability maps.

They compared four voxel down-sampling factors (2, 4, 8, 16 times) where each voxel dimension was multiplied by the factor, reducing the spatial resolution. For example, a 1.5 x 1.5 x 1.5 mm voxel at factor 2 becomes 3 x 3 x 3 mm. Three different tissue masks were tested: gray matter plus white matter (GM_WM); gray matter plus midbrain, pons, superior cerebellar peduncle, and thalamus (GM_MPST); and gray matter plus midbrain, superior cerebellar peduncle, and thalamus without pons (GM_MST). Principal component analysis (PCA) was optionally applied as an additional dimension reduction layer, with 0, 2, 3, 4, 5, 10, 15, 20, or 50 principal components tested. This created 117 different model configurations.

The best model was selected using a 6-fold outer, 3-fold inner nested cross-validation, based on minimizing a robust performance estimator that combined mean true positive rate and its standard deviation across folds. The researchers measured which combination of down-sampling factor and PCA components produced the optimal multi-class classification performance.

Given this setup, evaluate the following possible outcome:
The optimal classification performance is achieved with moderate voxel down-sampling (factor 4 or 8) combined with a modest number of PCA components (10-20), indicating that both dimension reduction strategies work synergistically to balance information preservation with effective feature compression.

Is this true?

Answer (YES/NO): NO